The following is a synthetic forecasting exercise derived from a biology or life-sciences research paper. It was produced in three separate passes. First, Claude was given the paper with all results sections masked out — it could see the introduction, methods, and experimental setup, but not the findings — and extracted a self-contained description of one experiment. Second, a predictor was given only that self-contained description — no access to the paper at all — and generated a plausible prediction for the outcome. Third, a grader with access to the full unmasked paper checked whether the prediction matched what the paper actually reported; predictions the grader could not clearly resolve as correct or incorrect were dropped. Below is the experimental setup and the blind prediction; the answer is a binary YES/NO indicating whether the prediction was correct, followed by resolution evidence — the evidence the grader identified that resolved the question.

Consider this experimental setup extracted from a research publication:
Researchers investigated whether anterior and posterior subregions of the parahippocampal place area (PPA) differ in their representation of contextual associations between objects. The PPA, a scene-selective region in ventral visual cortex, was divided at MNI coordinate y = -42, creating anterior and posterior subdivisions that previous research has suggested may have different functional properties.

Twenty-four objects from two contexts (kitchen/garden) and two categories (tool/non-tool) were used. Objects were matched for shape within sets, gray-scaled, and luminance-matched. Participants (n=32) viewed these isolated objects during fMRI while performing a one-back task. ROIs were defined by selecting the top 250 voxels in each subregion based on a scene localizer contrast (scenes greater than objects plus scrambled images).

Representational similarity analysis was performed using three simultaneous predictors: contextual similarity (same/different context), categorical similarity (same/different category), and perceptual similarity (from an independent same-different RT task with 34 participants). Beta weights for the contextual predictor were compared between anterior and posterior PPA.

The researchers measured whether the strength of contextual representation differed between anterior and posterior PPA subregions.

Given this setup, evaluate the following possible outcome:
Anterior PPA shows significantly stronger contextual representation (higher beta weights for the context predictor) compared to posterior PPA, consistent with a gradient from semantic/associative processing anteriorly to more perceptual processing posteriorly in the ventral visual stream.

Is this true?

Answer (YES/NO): NO